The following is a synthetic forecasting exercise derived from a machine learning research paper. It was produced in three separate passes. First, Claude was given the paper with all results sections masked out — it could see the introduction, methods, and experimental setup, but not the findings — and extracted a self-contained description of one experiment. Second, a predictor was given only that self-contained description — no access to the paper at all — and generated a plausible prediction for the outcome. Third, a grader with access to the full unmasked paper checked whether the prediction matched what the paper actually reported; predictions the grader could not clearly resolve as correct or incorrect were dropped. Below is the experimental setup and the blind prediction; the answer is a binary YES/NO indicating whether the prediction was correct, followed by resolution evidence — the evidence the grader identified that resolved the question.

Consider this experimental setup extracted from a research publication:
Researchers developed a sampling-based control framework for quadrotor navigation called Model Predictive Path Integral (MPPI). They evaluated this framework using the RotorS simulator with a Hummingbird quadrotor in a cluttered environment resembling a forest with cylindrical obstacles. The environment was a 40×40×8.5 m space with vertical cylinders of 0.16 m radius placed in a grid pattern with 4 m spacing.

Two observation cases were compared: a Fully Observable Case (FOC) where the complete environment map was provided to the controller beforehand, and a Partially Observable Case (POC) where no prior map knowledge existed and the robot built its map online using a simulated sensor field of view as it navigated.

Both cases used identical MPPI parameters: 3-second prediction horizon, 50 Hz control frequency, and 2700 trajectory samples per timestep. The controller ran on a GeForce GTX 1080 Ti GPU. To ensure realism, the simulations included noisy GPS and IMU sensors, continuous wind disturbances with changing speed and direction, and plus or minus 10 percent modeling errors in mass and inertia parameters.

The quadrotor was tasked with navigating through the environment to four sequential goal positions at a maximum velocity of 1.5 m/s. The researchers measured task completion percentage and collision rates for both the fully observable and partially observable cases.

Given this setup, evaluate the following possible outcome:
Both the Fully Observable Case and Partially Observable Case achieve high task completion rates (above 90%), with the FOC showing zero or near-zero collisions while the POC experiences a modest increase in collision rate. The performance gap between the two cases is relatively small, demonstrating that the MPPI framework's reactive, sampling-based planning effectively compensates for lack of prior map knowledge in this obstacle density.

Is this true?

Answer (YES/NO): NO